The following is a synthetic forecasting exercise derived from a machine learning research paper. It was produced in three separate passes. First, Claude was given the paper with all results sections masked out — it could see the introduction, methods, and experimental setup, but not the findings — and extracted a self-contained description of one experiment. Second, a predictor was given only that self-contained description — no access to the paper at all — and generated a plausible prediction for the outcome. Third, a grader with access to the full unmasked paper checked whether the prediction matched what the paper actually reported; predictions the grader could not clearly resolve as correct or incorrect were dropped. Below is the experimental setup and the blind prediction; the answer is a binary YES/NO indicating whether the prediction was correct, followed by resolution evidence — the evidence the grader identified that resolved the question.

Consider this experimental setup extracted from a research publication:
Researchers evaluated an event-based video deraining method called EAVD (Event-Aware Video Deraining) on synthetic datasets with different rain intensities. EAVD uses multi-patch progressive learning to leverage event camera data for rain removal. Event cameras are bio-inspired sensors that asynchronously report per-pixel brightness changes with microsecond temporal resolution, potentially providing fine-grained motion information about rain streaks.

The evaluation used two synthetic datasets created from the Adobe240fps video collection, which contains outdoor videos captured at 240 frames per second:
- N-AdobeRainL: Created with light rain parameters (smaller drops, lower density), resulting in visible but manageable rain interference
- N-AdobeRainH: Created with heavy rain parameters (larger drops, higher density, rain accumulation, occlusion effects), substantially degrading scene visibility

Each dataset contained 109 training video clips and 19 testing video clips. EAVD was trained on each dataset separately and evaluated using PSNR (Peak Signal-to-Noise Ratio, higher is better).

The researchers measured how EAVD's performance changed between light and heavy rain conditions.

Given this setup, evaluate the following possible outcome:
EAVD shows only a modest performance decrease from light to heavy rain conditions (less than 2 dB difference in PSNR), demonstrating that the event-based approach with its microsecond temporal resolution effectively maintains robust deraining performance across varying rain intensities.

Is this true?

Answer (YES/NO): NO